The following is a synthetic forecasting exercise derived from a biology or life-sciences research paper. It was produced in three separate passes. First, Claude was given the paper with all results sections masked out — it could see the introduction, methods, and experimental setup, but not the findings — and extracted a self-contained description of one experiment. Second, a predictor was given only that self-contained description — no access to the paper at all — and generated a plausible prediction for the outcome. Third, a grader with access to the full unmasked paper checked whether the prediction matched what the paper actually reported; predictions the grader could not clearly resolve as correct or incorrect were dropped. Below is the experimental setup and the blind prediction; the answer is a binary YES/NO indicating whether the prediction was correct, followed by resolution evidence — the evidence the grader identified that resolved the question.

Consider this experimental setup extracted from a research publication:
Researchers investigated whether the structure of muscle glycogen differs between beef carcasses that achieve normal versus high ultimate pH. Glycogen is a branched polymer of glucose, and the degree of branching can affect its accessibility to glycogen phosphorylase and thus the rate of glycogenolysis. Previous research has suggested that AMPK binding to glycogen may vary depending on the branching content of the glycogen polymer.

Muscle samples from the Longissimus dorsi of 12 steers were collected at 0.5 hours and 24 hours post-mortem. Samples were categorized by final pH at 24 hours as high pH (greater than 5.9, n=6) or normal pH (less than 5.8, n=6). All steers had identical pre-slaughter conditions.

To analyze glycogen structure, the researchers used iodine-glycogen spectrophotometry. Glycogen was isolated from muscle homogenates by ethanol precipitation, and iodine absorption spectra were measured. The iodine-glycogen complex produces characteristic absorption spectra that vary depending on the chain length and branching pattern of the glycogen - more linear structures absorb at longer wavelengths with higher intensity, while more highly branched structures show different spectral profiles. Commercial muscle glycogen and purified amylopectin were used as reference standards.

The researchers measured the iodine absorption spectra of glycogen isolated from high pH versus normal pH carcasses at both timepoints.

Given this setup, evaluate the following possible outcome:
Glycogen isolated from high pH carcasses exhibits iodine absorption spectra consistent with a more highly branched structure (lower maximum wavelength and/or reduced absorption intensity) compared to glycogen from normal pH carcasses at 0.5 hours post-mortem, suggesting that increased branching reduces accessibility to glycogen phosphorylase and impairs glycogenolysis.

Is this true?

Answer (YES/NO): NO